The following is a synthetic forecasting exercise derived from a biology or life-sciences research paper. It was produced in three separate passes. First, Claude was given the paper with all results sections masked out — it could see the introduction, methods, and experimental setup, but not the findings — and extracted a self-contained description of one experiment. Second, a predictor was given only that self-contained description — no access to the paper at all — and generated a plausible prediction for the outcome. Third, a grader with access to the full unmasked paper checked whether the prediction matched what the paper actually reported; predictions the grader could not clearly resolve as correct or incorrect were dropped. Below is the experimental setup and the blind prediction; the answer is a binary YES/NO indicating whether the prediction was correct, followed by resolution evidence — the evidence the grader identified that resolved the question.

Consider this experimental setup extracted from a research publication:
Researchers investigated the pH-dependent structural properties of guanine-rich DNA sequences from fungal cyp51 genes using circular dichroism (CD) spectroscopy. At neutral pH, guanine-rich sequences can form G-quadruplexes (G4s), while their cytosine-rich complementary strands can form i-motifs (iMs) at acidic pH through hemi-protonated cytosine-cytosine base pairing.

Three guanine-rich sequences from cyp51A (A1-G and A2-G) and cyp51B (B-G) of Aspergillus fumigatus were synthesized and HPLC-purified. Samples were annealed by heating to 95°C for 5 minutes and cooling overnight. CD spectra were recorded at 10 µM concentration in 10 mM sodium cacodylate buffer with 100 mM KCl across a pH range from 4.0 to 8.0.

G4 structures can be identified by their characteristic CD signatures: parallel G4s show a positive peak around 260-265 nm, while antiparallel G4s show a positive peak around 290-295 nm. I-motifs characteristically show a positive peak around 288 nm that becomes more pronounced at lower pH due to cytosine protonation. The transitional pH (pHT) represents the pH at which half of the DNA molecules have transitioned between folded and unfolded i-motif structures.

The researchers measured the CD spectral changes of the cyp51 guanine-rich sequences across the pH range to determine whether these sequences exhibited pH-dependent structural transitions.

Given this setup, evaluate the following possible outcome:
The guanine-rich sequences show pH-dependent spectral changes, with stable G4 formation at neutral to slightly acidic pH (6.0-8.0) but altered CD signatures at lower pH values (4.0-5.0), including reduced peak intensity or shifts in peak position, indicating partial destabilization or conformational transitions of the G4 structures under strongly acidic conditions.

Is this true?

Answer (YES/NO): NO